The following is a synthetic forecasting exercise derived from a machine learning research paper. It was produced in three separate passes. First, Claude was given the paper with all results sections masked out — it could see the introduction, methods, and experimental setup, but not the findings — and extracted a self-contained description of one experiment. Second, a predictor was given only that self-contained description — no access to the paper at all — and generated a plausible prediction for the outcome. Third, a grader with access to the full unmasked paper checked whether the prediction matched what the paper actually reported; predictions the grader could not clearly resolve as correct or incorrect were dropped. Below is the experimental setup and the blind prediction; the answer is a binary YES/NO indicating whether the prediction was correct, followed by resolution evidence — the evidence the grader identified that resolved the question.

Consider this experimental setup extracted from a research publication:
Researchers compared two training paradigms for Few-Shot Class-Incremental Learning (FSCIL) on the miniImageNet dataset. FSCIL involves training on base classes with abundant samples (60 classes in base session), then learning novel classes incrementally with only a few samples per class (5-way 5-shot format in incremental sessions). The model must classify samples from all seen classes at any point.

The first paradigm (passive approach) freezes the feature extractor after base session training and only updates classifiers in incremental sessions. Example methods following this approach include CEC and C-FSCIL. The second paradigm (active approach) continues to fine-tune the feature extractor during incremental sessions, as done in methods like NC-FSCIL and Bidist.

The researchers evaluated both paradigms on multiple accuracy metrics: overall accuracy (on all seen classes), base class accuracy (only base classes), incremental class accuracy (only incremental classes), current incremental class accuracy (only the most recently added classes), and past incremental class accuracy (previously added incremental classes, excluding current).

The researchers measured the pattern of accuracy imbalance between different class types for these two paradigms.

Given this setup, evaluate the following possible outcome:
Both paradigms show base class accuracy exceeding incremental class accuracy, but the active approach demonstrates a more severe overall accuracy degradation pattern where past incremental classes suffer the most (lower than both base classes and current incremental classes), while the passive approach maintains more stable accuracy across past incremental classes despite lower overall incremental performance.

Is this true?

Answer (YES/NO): YES